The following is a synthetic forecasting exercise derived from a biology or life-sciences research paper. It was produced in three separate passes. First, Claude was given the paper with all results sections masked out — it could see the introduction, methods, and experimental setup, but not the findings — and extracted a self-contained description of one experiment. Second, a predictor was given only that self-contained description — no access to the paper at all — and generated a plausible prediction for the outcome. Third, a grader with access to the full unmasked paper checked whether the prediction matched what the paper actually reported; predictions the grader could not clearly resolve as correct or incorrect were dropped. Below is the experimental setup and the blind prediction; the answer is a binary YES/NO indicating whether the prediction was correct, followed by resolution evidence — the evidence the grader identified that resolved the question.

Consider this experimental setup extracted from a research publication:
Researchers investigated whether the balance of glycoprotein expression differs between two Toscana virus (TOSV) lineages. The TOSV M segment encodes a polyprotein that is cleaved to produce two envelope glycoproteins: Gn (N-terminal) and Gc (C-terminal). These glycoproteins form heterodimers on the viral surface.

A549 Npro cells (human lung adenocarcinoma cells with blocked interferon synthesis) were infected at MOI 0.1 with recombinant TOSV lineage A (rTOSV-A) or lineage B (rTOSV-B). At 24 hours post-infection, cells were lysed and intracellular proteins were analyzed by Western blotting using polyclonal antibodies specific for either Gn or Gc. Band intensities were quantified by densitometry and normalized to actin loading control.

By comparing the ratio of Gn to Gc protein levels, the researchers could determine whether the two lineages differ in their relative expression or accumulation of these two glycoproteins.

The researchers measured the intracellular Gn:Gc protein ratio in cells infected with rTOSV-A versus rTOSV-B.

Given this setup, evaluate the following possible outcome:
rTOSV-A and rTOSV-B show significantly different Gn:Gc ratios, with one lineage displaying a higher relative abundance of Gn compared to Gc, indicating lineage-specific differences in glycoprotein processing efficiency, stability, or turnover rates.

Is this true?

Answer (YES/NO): YES